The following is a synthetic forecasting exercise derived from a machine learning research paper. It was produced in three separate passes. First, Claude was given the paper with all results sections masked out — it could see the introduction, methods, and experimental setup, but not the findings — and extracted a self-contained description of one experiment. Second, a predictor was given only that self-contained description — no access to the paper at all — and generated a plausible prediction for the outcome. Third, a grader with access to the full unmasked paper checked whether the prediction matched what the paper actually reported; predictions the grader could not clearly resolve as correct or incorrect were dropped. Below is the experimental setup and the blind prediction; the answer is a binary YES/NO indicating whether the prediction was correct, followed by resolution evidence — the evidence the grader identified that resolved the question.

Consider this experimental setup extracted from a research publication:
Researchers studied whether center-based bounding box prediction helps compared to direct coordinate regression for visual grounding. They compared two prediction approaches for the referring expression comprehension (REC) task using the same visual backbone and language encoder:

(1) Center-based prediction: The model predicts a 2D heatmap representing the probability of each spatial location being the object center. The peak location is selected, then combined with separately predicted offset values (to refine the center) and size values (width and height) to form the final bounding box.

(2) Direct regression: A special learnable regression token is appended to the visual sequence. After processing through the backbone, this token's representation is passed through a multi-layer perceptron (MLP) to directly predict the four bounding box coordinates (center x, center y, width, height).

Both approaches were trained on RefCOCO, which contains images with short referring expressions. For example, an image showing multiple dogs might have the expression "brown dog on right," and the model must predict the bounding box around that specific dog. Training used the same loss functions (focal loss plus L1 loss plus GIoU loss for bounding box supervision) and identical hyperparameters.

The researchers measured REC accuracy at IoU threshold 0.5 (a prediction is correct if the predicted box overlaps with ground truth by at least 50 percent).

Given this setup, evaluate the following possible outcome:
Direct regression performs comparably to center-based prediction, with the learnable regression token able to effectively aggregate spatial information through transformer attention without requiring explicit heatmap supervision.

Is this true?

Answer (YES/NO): NO